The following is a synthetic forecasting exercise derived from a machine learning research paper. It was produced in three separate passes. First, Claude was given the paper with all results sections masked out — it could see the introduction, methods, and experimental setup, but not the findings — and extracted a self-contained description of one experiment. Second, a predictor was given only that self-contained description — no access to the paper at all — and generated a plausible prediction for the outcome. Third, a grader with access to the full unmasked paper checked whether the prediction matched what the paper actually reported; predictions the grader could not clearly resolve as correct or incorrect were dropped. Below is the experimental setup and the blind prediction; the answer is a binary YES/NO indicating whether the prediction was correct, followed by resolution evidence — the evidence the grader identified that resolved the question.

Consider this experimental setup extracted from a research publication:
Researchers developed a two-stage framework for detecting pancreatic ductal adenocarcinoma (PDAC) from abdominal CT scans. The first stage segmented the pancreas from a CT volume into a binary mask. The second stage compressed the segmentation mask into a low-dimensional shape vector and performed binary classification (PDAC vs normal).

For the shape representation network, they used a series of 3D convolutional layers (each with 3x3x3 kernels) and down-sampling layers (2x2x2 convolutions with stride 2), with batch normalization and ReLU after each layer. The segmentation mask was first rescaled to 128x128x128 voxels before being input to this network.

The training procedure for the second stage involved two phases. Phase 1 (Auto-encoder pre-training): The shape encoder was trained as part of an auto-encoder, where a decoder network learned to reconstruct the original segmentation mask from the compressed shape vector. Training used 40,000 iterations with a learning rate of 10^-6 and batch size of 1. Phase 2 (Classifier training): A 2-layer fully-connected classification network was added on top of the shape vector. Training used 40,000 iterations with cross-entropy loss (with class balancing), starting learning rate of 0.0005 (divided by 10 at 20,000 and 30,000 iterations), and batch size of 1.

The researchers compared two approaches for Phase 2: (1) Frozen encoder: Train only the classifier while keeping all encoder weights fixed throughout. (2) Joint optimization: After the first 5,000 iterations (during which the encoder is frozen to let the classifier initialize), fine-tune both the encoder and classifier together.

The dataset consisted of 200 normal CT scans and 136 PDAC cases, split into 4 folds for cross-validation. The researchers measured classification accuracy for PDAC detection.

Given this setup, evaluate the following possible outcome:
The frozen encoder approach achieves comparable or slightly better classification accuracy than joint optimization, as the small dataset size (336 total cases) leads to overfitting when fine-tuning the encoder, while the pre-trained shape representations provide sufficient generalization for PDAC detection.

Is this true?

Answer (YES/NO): NO